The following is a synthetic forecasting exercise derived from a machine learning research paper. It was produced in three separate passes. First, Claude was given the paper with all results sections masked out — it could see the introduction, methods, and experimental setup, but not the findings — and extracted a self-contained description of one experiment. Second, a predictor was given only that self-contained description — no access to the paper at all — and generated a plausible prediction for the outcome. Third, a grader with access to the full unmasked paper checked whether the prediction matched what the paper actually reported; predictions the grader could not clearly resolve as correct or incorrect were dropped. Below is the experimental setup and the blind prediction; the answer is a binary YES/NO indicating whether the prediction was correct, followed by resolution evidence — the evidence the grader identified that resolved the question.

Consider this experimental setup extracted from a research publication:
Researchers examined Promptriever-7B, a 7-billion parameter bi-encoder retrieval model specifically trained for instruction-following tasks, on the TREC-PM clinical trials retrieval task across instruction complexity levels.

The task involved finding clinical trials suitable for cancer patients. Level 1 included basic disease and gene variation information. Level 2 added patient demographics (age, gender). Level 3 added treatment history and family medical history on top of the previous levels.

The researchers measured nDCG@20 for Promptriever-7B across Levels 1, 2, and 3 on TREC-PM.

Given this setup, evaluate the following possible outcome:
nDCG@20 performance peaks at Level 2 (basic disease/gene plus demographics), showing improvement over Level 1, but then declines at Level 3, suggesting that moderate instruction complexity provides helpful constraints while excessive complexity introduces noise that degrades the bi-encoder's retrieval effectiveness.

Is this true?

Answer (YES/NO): NO